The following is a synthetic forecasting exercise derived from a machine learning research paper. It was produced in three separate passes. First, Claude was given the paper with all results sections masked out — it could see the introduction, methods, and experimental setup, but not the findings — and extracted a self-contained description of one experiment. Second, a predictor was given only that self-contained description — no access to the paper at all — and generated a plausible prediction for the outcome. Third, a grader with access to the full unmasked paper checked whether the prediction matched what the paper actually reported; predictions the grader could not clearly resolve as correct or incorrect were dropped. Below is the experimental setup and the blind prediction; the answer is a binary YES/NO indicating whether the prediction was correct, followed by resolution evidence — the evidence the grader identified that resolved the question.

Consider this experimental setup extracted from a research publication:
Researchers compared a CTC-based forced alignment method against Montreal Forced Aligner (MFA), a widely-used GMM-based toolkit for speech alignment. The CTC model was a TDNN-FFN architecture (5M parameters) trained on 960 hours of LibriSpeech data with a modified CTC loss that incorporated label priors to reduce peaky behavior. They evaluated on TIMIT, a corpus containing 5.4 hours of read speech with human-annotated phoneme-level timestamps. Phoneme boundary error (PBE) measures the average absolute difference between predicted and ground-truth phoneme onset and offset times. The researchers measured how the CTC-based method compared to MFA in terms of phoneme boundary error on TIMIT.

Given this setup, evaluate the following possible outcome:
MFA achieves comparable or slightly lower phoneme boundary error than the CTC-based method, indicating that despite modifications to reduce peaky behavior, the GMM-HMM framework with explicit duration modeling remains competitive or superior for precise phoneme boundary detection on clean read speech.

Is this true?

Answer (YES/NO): NO